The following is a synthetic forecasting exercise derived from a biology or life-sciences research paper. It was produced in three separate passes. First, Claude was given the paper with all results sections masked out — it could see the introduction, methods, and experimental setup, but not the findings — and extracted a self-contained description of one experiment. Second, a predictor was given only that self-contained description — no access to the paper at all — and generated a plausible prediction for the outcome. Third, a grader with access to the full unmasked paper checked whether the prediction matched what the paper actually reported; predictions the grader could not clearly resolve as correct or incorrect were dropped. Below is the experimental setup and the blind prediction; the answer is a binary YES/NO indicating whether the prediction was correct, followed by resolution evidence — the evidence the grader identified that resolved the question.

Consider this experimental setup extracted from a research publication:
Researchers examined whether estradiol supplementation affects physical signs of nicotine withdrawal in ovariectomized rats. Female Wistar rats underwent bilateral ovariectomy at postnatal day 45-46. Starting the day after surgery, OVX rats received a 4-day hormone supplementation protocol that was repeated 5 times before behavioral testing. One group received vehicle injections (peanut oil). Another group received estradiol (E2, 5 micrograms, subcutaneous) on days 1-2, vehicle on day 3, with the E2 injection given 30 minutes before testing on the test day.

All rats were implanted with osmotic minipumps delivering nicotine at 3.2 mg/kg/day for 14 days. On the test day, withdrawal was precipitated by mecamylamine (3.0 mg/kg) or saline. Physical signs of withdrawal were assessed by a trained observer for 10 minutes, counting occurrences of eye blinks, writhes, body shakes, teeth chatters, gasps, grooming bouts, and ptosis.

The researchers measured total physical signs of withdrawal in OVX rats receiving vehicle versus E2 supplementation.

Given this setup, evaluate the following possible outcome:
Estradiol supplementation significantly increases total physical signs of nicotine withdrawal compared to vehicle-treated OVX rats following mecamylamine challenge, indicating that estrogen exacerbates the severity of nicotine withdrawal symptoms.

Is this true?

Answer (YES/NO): NO